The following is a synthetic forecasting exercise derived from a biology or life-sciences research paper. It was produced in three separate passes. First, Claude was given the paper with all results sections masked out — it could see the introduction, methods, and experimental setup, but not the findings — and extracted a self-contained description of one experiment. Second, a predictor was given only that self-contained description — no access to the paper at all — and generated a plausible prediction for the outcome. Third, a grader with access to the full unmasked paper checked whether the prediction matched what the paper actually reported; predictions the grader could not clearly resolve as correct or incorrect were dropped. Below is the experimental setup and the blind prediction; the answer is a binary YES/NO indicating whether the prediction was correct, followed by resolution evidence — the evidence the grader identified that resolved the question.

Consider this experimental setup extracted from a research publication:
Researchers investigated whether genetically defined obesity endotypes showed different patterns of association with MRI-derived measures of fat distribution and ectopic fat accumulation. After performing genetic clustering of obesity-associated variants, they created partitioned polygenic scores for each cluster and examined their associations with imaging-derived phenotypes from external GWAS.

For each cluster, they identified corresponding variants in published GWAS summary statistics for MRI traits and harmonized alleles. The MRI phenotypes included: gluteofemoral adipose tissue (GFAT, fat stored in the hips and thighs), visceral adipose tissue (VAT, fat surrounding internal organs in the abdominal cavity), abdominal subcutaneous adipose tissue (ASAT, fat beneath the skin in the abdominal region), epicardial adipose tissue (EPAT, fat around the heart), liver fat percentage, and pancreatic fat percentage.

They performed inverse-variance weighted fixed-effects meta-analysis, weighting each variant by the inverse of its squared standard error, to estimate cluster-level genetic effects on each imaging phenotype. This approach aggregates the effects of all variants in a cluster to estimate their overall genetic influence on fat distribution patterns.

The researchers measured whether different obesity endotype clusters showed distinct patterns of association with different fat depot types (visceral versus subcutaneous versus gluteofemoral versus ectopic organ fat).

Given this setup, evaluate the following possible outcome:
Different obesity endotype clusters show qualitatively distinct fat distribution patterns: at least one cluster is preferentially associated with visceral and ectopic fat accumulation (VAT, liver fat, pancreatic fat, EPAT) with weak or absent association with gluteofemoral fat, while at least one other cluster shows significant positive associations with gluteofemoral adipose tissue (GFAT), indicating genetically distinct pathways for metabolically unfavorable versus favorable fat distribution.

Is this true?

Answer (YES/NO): NO